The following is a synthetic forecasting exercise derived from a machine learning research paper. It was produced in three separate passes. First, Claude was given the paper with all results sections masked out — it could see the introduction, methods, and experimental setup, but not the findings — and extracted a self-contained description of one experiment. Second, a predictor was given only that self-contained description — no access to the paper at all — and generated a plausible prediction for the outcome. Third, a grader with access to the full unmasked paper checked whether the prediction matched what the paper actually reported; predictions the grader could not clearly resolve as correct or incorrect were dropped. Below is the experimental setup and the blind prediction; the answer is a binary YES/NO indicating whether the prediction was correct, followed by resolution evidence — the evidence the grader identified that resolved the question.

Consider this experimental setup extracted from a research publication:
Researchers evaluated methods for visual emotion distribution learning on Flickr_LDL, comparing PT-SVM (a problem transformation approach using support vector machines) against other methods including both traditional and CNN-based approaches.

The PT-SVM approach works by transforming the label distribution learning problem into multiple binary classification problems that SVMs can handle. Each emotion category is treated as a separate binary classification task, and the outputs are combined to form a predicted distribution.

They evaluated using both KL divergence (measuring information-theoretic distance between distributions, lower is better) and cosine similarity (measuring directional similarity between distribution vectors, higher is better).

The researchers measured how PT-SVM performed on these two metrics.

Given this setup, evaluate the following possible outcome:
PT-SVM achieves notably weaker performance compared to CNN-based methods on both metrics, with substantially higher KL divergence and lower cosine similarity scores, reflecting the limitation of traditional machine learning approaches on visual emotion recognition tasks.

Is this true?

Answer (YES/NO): YES